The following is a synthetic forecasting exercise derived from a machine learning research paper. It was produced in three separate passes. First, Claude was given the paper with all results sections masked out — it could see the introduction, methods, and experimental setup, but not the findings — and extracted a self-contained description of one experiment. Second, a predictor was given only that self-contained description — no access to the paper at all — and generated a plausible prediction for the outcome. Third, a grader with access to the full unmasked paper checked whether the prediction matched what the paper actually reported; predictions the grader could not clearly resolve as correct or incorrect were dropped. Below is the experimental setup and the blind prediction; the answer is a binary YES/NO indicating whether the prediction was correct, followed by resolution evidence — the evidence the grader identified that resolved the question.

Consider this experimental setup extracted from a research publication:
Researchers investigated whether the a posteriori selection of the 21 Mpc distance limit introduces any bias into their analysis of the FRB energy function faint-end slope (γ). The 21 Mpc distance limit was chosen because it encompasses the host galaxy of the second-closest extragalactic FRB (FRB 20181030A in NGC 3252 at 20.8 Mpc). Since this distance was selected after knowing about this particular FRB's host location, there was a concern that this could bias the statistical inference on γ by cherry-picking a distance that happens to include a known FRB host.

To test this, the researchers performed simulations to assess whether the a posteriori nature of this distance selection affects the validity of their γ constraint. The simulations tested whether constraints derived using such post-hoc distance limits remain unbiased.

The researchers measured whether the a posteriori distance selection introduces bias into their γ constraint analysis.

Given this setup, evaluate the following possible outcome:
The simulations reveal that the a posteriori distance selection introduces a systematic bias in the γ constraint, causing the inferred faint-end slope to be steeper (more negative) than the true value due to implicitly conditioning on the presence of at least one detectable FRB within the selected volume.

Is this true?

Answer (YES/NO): NO